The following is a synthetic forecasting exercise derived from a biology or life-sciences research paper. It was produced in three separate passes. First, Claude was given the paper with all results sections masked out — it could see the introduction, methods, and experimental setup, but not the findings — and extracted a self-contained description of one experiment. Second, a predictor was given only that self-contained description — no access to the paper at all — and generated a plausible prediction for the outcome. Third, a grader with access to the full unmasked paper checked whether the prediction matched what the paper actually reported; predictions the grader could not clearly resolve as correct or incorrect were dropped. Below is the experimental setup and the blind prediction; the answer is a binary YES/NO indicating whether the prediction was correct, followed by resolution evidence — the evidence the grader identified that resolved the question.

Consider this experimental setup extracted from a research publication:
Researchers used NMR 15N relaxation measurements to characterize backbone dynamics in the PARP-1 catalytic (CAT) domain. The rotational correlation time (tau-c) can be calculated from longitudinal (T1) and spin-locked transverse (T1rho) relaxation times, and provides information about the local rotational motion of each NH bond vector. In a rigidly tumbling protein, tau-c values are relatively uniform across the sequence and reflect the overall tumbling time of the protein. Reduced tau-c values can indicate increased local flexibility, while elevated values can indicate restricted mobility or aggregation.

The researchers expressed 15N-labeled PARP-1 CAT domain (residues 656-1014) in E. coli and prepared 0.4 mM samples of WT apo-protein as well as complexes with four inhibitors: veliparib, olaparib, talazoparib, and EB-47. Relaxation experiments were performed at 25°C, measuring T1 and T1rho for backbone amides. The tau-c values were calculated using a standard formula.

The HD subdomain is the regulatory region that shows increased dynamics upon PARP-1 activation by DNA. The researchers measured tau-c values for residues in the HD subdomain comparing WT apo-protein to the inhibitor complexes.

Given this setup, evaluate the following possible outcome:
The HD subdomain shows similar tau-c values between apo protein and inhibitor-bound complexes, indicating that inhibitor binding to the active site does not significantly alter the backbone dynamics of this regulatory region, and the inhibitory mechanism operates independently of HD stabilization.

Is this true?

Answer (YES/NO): YES